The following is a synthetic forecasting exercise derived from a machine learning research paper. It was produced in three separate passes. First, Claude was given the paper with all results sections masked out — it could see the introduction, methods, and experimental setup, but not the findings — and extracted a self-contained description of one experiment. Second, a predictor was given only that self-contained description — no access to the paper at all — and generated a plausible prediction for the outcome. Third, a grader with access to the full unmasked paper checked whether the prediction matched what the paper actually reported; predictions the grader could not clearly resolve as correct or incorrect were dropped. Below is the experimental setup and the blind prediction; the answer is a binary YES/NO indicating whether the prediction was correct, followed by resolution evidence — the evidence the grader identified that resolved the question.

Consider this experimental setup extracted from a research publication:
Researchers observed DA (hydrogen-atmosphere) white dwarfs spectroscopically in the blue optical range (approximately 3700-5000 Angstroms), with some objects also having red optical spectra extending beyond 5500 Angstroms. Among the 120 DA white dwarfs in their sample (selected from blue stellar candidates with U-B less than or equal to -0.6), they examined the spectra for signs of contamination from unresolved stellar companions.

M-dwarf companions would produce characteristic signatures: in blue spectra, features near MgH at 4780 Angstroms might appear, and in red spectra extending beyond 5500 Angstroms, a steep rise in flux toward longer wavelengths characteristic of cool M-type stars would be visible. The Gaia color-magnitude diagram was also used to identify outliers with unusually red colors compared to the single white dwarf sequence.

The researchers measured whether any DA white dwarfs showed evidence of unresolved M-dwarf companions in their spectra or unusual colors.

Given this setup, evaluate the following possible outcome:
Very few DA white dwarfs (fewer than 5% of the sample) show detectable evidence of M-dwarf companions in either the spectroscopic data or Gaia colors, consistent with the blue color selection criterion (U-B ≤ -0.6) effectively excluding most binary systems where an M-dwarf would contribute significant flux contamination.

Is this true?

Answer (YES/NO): NO